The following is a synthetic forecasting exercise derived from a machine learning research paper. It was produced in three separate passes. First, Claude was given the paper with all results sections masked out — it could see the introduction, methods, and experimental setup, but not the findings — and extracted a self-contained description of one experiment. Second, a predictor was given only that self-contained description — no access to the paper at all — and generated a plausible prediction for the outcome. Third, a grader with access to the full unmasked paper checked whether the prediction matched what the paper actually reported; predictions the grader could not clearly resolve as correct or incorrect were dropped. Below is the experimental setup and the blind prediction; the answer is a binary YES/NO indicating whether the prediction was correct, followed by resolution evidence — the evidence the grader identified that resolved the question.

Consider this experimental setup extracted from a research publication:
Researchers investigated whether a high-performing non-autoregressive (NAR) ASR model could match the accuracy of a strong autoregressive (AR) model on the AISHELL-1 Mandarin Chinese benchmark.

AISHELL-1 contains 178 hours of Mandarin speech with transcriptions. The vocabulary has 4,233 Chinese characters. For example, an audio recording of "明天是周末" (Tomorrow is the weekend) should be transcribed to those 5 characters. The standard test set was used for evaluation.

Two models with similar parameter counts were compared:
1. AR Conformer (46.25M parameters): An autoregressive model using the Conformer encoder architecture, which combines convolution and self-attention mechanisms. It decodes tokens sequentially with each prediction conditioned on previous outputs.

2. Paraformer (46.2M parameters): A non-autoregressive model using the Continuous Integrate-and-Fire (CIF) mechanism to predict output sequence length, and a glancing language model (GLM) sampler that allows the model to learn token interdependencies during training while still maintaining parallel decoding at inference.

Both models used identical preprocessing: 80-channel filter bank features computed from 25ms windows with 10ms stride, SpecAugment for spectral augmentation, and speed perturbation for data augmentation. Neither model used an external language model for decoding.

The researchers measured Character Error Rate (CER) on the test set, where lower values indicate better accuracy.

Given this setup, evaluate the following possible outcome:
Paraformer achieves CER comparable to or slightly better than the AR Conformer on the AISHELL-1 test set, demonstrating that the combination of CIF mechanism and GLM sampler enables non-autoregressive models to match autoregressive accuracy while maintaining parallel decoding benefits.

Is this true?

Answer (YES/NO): NO